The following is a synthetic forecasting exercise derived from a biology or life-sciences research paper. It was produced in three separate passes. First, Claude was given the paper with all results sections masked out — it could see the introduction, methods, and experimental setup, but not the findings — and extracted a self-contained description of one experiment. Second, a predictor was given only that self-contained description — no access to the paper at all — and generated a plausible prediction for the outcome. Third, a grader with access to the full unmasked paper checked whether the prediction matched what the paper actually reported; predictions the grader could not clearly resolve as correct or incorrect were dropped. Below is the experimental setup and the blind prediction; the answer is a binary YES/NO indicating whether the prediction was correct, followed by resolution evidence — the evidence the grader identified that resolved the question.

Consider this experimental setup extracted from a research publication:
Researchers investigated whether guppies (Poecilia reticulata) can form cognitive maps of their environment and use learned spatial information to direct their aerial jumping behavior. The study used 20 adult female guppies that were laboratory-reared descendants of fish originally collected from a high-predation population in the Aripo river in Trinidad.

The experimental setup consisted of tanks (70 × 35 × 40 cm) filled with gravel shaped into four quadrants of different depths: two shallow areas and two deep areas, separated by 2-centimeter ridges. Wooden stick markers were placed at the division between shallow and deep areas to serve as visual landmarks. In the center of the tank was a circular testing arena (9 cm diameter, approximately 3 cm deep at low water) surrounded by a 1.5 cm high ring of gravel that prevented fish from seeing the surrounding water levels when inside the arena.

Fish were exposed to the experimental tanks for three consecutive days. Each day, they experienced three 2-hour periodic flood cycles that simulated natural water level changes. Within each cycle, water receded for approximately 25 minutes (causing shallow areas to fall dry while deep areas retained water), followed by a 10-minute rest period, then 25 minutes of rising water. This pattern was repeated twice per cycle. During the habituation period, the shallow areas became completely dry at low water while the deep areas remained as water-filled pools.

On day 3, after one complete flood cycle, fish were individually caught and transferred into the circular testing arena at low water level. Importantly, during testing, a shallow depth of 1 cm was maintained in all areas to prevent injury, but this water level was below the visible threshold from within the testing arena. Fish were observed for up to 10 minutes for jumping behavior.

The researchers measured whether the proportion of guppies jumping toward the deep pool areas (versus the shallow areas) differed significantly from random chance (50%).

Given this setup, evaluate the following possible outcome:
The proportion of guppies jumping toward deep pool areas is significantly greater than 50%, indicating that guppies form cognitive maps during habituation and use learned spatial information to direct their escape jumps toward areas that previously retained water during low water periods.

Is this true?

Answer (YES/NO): YES